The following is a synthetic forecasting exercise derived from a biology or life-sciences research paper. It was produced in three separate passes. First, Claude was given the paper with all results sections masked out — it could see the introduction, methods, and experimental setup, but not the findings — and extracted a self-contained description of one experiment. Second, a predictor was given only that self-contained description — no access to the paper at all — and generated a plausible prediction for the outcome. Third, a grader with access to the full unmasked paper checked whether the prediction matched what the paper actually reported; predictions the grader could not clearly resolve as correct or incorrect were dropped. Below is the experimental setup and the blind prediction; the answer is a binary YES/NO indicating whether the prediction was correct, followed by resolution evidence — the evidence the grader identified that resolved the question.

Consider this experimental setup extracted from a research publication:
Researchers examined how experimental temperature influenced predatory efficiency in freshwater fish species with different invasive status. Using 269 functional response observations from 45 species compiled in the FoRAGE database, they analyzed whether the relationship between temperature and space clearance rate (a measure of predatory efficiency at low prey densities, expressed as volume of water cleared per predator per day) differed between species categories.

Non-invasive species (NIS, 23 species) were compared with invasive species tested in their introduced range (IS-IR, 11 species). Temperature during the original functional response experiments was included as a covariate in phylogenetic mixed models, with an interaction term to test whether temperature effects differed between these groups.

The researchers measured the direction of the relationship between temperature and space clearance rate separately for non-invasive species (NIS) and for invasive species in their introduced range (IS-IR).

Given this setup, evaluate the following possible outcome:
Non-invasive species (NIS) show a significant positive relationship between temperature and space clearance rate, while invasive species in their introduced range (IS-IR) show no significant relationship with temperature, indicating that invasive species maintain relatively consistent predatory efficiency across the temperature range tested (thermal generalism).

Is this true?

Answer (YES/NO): NO